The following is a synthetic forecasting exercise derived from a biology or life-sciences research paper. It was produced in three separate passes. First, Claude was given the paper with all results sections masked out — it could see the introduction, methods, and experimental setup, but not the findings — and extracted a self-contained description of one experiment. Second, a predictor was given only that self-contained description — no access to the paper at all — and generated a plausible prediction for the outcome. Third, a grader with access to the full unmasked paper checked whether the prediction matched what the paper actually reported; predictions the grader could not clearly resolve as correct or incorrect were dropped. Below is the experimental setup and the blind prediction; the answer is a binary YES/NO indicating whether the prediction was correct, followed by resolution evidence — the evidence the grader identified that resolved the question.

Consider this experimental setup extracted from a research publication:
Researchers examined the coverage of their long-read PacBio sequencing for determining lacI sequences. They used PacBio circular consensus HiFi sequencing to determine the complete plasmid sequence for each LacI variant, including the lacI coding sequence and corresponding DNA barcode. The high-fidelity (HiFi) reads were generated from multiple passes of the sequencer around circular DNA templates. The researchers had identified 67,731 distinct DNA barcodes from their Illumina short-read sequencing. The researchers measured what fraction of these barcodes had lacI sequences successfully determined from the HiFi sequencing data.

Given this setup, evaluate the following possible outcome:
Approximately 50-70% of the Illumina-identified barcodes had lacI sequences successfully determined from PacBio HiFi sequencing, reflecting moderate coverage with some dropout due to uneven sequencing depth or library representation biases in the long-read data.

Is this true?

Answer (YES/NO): NO